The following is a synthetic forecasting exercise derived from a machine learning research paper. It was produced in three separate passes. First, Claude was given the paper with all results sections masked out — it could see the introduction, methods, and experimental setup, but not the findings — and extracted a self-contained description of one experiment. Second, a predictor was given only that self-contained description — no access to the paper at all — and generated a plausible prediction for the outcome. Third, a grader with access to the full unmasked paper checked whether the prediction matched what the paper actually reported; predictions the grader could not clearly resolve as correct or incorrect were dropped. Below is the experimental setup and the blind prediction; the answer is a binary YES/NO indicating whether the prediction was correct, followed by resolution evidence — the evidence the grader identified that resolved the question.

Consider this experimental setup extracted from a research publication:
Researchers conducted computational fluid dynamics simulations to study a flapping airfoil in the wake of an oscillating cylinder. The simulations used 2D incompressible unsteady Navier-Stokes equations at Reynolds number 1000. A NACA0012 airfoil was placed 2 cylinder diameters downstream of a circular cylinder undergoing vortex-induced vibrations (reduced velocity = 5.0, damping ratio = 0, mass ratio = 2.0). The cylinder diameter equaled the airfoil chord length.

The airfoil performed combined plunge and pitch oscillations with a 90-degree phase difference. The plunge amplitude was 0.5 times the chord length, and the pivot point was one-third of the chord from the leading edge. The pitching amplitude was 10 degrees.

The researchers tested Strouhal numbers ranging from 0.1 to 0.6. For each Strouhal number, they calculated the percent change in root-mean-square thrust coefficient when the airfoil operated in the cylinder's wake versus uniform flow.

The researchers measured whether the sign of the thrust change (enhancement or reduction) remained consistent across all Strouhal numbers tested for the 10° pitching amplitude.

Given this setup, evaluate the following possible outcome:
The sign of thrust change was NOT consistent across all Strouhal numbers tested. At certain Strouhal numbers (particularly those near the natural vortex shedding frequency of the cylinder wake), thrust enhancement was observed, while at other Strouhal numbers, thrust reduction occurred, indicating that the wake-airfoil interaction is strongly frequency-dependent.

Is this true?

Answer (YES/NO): NO